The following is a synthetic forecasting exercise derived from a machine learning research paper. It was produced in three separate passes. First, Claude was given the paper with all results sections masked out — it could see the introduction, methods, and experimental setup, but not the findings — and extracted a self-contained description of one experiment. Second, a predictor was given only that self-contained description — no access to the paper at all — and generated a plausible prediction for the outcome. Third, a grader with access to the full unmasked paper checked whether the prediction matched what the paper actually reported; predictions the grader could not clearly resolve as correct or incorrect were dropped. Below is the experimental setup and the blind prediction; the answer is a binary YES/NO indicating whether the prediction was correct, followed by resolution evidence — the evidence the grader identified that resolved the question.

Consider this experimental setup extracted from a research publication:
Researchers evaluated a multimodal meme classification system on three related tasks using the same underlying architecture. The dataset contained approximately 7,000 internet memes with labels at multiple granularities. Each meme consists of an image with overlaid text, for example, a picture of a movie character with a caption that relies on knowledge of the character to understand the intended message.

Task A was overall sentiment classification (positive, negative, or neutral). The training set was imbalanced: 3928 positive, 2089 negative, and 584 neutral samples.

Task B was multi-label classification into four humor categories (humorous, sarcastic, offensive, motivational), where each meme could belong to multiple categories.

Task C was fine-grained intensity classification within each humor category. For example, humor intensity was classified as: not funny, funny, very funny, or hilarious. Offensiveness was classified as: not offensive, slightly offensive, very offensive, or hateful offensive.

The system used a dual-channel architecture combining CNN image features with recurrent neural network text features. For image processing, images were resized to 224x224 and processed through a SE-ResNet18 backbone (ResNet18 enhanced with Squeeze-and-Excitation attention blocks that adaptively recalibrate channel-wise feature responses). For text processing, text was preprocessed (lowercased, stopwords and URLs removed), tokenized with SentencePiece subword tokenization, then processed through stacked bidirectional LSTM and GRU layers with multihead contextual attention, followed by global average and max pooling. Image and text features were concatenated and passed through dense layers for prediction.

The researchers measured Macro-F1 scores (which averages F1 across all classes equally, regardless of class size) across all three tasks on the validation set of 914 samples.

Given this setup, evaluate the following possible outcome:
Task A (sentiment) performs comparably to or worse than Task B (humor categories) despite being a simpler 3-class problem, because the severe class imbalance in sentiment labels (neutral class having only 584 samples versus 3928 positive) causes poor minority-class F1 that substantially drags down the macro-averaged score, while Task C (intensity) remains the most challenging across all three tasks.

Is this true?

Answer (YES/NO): YES